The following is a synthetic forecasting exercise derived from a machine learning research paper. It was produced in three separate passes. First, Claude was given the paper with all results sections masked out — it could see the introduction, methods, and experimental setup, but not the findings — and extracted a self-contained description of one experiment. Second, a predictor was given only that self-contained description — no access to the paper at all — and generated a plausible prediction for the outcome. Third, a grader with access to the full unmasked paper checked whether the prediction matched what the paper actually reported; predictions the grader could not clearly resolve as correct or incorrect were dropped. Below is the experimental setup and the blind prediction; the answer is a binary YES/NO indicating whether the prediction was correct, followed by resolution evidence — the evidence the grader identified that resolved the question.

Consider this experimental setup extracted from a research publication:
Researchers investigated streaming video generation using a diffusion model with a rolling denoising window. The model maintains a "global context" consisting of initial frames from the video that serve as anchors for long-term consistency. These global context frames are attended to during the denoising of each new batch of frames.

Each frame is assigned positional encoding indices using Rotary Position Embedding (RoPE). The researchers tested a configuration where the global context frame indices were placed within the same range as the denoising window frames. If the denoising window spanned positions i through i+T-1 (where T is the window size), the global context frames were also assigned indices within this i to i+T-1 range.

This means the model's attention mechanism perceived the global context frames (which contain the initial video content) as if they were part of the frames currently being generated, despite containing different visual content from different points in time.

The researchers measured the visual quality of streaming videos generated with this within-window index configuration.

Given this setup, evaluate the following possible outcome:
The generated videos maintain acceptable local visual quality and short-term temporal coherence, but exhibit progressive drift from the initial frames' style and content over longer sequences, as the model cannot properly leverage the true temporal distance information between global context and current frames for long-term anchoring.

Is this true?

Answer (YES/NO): NO